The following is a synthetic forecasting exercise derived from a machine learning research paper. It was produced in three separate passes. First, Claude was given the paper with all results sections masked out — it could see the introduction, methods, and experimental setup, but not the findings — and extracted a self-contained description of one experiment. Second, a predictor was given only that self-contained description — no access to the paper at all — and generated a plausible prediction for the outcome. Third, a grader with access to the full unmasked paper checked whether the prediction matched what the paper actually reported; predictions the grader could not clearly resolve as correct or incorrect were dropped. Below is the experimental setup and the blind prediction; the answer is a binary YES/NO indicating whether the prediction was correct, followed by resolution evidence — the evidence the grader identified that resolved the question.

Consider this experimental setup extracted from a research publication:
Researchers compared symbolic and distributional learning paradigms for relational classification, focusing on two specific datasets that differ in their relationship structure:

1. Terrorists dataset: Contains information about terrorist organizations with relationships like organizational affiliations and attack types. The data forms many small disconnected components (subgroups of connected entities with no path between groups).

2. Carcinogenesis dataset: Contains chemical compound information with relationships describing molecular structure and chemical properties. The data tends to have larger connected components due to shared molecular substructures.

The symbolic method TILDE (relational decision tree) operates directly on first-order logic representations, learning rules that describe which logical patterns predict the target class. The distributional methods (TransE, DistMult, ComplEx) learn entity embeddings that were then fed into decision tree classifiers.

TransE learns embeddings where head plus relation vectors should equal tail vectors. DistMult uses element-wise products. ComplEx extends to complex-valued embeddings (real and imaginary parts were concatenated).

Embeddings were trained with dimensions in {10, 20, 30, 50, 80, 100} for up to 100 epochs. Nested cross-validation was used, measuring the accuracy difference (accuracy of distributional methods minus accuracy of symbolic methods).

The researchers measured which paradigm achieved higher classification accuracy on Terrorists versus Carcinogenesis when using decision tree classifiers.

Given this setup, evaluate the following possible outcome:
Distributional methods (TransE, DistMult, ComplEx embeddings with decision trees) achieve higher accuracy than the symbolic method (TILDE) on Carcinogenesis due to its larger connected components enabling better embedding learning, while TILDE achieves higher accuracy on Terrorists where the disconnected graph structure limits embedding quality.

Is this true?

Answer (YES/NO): YES